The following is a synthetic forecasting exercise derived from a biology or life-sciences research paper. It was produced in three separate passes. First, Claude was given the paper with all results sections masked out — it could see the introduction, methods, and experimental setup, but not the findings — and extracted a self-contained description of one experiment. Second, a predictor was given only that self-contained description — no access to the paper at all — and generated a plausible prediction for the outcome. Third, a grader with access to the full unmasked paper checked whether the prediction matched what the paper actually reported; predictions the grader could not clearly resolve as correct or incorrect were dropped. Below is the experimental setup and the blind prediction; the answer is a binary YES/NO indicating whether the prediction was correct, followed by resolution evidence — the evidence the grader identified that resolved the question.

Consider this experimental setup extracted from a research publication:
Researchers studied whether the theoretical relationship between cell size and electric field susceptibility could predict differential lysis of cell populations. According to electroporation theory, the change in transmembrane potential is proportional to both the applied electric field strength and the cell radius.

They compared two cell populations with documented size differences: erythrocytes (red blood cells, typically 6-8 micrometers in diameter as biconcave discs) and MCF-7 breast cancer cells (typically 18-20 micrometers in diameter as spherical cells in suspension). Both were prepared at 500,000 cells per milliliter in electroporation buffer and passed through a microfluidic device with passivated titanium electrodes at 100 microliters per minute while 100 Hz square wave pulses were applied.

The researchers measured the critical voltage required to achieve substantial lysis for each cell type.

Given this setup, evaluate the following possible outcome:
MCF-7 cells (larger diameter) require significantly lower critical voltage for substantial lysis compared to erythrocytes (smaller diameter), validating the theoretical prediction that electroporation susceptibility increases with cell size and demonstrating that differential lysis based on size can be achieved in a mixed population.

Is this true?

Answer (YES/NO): NO